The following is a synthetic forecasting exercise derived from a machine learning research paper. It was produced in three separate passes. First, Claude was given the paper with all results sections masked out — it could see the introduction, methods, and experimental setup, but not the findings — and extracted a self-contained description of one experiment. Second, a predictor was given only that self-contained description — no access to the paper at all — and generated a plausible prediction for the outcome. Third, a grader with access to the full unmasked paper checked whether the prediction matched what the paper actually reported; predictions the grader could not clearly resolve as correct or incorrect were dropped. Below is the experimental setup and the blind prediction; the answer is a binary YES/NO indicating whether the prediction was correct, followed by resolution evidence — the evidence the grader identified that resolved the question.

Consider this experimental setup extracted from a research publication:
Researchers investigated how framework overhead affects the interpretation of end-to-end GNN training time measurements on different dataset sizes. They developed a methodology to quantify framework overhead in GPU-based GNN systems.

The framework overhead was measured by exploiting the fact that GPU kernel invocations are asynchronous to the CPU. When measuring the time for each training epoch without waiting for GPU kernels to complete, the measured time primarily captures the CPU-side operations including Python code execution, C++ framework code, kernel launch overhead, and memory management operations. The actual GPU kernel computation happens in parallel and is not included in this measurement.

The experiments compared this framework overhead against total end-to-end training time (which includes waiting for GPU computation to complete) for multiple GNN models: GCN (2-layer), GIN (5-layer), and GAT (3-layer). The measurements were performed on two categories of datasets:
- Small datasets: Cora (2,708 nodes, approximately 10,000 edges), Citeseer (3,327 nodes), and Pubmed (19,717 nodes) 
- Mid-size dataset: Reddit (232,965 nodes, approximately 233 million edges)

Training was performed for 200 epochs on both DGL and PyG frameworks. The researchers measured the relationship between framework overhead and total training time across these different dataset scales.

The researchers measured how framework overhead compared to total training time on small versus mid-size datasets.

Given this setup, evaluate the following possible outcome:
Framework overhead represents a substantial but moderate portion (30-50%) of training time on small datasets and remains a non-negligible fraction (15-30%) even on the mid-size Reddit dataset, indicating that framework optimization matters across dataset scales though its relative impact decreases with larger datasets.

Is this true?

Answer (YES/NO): NO